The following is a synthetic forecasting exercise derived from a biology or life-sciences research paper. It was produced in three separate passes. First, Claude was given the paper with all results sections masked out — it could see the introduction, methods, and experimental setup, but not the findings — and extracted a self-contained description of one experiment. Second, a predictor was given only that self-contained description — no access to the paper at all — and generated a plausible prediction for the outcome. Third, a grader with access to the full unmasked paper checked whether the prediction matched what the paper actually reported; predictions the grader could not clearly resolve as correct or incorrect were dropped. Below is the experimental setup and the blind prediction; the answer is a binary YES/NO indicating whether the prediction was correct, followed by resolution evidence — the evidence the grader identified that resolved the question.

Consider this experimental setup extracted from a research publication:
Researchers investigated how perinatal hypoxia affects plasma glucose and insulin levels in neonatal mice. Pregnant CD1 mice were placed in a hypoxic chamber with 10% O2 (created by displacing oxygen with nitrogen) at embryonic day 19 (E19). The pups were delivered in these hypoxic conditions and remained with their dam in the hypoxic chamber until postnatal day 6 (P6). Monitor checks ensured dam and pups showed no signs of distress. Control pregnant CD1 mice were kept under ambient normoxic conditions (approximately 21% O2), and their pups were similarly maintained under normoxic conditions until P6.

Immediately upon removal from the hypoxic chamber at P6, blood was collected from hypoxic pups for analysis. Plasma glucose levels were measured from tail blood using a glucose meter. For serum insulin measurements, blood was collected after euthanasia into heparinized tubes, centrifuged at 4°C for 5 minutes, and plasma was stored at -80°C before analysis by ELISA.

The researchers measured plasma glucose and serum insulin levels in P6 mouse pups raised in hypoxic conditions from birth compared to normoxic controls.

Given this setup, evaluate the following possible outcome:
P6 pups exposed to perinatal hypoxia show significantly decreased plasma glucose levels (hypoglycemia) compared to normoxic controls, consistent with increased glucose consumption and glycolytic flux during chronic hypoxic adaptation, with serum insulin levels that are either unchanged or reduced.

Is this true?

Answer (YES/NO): NO